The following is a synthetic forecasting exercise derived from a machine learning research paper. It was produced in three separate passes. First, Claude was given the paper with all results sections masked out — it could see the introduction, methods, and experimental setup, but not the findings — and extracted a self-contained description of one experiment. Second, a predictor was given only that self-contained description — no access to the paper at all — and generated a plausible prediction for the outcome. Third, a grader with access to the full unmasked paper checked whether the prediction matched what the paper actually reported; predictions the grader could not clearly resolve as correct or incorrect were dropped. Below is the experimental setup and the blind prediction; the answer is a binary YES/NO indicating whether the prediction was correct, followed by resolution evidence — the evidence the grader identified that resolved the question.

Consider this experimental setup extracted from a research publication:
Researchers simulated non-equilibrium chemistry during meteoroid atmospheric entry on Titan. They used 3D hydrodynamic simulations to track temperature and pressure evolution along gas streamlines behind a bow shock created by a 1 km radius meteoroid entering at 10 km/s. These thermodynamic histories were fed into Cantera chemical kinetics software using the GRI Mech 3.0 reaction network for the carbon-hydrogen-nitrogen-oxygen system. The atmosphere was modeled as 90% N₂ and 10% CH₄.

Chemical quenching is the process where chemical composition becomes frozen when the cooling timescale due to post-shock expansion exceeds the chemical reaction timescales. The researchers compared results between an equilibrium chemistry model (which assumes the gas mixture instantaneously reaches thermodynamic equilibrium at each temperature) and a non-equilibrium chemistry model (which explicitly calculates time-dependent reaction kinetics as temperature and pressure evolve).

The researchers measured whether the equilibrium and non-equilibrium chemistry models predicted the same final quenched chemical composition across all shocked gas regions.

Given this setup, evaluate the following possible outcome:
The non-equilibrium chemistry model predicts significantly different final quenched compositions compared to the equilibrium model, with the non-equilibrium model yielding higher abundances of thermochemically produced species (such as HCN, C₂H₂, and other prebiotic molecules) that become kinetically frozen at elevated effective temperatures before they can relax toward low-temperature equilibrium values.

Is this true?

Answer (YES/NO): YES